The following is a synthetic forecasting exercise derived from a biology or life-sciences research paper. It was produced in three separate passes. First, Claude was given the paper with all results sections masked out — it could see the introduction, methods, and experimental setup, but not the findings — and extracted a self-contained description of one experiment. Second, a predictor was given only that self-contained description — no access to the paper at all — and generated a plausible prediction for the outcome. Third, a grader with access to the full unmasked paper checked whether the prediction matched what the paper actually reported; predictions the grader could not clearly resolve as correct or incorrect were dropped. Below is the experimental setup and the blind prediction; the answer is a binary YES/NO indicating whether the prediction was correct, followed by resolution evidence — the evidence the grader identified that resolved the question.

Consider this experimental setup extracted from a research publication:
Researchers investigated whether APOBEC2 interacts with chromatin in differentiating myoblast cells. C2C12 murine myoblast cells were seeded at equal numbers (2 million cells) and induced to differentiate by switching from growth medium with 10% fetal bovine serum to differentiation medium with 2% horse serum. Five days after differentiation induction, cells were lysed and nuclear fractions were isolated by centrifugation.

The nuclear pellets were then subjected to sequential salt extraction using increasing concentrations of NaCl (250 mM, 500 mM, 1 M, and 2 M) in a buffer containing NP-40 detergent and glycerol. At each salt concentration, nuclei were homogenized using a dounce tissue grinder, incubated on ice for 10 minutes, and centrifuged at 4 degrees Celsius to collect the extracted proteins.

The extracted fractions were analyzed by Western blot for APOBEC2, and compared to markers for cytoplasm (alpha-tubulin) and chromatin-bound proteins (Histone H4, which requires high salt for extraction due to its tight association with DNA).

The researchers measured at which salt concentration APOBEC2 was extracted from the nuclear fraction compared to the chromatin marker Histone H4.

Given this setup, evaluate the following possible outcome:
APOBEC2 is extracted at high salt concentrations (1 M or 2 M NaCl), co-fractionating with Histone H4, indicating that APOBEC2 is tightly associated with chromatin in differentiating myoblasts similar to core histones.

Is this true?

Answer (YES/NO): NO